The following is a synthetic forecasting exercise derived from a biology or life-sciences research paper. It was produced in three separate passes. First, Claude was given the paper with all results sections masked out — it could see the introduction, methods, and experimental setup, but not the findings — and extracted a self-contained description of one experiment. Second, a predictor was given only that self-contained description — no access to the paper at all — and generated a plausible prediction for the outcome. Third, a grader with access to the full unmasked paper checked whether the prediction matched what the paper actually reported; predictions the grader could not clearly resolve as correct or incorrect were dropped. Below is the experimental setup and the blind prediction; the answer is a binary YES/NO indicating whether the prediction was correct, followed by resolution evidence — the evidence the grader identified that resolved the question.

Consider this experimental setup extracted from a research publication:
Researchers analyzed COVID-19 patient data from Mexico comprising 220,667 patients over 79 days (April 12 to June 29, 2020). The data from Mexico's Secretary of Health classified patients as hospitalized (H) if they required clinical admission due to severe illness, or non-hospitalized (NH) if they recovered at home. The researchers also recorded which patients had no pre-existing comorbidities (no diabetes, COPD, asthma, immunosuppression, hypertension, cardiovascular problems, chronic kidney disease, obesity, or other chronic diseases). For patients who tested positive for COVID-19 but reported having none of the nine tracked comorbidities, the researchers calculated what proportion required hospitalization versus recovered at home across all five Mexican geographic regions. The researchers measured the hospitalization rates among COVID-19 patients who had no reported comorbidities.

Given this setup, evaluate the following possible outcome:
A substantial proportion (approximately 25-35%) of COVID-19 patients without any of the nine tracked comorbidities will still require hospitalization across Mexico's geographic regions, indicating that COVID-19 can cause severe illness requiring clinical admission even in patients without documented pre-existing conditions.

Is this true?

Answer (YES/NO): NO